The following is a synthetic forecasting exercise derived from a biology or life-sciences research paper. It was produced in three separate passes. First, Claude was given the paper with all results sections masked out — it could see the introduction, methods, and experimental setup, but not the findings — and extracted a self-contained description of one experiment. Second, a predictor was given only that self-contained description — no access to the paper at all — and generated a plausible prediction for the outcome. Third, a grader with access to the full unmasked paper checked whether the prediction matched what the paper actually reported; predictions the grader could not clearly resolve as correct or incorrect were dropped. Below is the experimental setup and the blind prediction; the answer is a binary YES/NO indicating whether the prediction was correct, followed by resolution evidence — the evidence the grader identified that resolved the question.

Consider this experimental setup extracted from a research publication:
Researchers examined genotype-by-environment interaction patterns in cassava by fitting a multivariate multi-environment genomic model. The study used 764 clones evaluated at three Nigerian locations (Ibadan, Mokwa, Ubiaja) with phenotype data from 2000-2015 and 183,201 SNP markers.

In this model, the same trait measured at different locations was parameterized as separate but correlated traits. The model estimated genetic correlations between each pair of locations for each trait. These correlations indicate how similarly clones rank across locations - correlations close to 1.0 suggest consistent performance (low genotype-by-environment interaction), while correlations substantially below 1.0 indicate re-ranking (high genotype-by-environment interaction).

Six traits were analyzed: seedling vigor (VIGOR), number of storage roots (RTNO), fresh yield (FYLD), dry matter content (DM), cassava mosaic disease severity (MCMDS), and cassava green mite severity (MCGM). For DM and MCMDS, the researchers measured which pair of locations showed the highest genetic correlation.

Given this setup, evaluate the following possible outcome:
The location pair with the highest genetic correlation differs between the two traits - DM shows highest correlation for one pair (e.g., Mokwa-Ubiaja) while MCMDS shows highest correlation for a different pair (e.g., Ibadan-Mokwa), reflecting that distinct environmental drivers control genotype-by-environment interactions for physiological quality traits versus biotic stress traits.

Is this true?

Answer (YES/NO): NO